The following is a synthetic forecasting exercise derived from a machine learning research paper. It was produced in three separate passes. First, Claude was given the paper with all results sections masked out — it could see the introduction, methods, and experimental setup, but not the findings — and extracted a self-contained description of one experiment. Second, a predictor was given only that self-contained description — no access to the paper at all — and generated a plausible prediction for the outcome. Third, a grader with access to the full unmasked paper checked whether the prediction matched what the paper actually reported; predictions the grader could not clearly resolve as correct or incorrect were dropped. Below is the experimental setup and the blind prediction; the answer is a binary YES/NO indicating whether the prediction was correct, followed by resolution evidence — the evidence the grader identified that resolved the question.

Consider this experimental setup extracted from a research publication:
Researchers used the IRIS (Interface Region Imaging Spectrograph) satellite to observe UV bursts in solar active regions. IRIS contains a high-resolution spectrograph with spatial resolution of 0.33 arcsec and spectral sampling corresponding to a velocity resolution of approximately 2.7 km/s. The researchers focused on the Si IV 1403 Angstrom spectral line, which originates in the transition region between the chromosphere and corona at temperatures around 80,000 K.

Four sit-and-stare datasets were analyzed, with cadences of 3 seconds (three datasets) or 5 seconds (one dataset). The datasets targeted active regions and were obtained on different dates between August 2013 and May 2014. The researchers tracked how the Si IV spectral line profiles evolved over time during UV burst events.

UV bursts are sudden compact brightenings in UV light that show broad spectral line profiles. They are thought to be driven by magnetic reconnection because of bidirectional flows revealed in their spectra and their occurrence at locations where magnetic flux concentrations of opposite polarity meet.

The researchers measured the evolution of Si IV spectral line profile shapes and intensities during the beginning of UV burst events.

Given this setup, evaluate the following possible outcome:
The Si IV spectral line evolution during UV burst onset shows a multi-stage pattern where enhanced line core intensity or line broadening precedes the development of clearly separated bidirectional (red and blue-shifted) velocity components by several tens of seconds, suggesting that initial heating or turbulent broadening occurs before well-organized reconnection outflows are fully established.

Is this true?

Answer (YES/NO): NO